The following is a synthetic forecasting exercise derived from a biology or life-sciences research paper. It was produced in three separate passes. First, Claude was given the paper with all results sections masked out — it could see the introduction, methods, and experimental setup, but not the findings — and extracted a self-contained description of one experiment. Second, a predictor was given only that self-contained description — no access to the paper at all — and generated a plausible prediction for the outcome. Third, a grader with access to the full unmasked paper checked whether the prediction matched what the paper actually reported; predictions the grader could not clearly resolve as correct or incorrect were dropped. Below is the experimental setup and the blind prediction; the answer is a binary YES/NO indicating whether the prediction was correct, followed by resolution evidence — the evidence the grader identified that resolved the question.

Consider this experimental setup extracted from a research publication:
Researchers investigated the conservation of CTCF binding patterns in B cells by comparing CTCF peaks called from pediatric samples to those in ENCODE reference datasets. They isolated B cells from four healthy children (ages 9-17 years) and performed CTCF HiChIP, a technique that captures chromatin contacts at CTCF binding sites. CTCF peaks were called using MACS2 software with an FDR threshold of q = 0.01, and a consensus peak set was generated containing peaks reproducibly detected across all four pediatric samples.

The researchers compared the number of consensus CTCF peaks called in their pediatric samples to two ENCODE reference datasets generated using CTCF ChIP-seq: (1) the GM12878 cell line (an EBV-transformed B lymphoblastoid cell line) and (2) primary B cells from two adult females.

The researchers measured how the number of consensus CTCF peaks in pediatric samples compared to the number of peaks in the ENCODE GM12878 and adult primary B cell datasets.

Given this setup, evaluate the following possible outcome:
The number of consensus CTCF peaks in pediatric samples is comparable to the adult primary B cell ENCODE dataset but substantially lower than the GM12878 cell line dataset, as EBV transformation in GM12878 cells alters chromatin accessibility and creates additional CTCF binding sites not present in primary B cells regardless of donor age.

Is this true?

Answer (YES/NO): NO